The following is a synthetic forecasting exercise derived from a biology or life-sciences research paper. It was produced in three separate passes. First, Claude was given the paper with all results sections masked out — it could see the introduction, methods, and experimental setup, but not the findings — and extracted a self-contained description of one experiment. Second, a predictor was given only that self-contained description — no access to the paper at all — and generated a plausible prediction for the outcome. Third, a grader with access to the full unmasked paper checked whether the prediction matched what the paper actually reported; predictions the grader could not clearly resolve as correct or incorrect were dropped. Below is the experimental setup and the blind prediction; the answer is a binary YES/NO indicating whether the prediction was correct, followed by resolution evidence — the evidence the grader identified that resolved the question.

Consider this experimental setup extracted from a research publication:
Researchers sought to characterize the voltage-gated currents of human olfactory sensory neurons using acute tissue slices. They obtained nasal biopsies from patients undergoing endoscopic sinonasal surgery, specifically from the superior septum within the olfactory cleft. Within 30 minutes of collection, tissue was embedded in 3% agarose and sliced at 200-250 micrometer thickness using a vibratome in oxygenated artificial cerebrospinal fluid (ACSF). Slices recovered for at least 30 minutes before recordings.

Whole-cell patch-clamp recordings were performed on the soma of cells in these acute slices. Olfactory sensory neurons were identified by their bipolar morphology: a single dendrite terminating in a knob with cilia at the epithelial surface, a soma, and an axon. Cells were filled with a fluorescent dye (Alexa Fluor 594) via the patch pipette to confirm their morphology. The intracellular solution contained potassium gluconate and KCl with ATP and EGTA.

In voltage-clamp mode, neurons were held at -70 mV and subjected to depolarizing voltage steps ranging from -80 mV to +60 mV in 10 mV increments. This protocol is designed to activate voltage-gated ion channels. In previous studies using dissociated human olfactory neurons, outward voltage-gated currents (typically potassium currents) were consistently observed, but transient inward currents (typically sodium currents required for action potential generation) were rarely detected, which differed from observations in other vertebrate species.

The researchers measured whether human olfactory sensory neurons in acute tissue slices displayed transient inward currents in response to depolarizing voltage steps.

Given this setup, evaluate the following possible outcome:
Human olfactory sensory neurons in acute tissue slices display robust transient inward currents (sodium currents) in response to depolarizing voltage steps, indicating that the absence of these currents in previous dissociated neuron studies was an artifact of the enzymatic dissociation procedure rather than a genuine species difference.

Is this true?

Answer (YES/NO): YES